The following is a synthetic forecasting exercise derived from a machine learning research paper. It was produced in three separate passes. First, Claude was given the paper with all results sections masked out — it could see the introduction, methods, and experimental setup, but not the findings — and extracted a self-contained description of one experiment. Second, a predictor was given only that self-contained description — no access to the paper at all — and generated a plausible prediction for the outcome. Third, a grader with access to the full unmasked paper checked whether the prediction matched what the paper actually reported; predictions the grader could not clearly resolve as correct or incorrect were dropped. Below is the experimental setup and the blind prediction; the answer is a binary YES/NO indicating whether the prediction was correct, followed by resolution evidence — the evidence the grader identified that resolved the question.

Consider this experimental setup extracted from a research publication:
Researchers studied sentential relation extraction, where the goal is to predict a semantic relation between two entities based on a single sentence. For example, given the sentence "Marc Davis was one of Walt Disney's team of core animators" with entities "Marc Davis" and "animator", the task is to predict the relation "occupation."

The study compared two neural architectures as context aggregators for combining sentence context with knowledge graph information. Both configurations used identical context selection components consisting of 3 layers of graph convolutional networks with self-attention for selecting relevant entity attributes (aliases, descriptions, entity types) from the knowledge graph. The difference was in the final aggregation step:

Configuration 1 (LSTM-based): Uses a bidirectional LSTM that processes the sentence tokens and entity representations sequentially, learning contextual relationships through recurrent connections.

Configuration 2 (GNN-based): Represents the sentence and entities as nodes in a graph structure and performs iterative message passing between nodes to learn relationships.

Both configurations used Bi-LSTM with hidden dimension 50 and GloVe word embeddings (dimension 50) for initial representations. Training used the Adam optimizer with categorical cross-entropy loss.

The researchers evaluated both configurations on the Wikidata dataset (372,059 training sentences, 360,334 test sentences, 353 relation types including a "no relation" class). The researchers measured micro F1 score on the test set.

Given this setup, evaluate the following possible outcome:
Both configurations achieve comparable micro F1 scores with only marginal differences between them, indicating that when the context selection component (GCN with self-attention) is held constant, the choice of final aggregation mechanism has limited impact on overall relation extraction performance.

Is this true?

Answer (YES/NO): NO